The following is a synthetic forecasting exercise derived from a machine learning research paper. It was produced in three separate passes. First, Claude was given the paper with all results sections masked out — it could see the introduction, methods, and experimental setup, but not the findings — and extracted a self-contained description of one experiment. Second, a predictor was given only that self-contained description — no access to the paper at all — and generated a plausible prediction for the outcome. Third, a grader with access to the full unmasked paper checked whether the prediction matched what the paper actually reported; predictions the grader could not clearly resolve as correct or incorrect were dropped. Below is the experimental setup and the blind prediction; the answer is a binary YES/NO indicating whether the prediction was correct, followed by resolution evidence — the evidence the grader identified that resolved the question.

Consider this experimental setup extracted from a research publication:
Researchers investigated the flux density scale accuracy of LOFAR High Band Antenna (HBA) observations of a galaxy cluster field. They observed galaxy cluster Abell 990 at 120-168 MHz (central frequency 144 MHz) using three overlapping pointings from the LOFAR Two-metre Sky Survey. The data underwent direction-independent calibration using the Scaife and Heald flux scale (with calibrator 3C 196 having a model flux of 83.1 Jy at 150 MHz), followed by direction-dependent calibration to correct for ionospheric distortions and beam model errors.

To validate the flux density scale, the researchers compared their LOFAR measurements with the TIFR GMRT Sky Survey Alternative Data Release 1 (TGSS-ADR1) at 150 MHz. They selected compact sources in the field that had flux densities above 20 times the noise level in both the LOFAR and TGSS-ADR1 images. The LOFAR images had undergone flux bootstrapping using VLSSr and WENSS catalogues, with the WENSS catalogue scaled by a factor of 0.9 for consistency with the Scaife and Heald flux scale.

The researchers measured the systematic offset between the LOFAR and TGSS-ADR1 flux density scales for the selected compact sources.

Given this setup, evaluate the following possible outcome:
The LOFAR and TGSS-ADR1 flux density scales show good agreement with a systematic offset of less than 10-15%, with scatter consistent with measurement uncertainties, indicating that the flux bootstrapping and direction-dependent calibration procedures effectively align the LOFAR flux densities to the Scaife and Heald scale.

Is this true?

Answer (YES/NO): YES